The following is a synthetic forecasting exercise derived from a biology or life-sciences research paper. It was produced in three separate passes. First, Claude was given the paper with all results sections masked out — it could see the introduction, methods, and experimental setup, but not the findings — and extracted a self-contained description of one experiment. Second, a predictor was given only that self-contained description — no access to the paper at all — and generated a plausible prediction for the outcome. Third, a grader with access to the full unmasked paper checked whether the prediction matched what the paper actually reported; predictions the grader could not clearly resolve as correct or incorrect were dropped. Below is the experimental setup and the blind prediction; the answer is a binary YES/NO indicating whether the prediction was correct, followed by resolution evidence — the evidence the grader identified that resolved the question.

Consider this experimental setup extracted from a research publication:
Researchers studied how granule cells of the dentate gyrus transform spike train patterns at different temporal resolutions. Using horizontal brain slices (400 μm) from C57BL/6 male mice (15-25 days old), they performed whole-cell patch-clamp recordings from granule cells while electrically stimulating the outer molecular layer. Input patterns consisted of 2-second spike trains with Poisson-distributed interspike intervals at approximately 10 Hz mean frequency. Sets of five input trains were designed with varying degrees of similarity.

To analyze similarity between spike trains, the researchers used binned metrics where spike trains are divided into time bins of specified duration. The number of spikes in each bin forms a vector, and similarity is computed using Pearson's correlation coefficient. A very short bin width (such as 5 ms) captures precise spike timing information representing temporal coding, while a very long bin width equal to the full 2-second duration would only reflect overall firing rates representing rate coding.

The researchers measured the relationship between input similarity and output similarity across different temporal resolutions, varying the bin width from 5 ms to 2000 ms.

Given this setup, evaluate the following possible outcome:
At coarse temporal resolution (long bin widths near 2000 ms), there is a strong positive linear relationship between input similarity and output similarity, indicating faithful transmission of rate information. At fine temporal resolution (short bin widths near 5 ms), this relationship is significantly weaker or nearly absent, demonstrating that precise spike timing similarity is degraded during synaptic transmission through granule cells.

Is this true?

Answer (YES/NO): NO